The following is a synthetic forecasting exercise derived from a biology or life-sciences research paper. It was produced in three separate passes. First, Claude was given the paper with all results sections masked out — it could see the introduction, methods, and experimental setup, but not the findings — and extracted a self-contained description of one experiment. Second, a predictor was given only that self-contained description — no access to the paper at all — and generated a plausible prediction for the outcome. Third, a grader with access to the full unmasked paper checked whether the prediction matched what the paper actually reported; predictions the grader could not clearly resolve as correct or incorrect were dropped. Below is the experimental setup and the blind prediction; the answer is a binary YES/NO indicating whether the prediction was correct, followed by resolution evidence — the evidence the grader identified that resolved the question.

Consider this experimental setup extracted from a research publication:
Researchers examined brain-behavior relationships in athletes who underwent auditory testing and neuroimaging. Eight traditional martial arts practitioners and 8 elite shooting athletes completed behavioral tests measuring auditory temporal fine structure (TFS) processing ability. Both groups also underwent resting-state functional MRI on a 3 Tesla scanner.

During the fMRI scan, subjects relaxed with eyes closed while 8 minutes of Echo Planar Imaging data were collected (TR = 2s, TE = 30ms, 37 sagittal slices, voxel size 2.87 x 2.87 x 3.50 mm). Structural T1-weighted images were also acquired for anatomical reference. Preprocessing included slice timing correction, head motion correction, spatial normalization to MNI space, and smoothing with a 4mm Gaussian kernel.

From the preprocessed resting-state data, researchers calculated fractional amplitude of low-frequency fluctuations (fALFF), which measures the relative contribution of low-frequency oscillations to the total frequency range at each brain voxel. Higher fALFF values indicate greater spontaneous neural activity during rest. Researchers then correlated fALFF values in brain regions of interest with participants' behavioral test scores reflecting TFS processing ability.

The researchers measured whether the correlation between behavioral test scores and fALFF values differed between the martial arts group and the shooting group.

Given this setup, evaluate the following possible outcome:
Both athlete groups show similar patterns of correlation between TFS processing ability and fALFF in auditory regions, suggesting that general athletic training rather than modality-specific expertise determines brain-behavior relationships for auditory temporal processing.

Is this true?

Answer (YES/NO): NO